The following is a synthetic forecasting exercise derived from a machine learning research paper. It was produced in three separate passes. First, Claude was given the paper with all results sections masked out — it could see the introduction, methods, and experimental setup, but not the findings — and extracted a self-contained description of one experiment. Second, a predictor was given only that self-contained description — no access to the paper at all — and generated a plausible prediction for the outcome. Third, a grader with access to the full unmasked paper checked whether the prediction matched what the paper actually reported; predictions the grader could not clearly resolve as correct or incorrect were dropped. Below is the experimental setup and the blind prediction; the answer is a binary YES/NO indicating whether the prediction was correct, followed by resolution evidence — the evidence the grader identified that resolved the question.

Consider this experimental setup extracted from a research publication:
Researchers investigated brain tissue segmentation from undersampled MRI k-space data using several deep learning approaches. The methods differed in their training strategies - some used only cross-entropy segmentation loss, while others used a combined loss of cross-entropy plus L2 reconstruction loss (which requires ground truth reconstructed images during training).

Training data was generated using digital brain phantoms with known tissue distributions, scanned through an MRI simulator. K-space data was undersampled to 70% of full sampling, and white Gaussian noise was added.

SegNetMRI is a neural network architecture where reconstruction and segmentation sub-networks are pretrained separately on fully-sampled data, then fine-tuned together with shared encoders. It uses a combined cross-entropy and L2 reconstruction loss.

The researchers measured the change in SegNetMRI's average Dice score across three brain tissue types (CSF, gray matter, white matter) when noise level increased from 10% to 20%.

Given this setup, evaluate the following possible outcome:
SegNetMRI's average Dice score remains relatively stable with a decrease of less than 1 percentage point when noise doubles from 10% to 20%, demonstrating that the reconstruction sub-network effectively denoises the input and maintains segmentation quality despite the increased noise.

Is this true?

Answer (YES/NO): NO